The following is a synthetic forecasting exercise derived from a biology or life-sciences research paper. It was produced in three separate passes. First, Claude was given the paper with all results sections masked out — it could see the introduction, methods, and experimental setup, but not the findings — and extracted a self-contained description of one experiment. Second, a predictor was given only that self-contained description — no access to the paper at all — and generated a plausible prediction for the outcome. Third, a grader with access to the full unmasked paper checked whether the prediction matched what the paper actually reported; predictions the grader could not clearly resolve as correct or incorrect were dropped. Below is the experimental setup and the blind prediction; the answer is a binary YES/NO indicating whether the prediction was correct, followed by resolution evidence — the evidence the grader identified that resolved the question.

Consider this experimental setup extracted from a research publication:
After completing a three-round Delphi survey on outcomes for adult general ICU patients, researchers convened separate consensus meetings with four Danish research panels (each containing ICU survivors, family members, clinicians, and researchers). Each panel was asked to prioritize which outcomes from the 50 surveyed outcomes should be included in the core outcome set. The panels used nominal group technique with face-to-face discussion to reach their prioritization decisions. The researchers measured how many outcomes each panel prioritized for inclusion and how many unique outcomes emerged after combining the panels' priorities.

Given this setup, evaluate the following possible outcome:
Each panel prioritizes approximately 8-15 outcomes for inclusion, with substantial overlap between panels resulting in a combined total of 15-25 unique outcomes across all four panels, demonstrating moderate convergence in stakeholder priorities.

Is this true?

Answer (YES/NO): YES